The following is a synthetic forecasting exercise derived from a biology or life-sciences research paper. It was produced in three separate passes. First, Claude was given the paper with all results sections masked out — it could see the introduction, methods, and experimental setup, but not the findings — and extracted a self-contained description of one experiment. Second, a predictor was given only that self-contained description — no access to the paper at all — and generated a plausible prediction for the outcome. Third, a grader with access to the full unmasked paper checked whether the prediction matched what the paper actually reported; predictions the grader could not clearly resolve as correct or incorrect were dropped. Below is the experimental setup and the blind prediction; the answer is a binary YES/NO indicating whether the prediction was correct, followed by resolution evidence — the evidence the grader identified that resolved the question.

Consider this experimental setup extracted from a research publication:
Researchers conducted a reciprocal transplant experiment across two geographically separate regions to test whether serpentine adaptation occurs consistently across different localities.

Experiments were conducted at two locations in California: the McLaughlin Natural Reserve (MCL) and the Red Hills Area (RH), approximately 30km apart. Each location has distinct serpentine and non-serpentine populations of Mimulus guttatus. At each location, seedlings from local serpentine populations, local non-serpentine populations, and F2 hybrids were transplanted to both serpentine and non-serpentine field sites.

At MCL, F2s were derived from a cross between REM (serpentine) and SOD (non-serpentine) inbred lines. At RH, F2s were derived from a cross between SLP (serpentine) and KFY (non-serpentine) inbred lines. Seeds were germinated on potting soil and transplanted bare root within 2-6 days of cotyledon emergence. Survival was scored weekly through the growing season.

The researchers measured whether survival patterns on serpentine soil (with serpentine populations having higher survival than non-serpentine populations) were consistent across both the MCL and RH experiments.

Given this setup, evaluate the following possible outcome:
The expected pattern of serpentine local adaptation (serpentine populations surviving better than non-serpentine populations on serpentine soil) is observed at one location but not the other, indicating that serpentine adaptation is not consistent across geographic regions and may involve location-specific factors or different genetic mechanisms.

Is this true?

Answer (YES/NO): NO